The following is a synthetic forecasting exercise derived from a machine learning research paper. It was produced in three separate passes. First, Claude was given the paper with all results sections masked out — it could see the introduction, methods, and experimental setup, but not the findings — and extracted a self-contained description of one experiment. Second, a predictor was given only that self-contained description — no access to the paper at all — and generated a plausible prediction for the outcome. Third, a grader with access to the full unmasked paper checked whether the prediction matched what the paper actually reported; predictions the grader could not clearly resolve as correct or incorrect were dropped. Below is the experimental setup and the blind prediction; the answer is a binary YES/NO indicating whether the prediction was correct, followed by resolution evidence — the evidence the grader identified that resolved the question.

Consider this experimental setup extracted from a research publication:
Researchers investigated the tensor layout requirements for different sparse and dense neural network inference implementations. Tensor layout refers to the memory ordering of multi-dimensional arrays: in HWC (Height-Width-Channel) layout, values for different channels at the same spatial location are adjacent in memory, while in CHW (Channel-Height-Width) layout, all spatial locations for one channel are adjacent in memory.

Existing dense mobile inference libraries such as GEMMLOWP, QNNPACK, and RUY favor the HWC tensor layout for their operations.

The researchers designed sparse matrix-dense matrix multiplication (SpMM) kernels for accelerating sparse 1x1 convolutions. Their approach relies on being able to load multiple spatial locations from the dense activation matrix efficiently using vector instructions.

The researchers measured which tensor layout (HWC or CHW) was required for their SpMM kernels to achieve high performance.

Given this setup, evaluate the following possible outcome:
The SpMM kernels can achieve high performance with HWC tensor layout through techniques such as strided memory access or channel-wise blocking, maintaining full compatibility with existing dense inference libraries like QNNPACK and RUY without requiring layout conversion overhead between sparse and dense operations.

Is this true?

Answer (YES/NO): NO